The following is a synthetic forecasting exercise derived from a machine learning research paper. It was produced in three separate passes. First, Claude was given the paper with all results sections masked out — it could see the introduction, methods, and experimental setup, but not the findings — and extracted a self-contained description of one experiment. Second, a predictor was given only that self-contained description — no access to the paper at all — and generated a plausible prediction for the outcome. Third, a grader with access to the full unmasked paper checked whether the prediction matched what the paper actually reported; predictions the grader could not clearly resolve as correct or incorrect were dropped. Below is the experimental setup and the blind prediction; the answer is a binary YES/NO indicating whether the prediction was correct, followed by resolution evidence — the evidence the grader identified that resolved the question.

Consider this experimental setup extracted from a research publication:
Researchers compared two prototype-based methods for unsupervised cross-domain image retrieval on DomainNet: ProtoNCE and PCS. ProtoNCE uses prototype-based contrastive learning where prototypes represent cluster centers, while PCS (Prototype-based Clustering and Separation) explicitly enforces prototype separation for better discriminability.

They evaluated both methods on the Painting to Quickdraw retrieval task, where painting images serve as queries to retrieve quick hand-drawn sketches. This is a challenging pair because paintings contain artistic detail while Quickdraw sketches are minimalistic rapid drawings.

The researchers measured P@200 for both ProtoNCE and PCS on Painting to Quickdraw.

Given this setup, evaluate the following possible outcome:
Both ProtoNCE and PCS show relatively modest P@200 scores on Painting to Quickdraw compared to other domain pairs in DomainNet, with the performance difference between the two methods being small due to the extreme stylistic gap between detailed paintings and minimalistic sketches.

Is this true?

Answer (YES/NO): NO